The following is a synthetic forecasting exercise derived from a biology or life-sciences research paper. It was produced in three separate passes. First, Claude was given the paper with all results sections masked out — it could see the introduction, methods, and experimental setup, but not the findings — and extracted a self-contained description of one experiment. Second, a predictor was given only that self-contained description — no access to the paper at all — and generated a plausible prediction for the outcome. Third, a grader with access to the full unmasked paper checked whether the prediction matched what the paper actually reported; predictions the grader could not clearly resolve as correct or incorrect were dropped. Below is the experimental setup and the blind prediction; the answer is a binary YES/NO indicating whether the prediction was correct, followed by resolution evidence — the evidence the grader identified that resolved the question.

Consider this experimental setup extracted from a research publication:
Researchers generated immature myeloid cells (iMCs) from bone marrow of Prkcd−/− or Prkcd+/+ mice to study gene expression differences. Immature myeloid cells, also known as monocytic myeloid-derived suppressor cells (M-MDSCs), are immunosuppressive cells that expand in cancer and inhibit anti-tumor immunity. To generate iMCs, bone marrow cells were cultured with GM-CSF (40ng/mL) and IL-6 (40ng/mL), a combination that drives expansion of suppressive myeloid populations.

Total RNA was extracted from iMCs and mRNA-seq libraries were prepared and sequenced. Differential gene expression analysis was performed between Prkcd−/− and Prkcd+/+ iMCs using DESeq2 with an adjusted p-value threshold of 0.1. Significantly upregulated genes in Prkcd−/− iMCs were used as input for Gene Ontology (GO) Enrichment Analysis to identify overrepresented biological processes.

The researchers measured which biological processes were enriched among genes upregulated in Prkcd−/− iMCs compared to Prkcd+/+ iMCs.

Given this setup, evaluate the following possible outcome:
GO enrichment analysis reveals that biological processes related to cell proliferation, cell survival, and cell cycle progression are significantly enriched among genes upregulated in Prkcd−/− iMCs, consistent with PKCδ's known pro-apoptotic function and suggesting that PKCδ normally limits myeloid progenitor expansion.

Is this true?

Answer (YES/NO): NO